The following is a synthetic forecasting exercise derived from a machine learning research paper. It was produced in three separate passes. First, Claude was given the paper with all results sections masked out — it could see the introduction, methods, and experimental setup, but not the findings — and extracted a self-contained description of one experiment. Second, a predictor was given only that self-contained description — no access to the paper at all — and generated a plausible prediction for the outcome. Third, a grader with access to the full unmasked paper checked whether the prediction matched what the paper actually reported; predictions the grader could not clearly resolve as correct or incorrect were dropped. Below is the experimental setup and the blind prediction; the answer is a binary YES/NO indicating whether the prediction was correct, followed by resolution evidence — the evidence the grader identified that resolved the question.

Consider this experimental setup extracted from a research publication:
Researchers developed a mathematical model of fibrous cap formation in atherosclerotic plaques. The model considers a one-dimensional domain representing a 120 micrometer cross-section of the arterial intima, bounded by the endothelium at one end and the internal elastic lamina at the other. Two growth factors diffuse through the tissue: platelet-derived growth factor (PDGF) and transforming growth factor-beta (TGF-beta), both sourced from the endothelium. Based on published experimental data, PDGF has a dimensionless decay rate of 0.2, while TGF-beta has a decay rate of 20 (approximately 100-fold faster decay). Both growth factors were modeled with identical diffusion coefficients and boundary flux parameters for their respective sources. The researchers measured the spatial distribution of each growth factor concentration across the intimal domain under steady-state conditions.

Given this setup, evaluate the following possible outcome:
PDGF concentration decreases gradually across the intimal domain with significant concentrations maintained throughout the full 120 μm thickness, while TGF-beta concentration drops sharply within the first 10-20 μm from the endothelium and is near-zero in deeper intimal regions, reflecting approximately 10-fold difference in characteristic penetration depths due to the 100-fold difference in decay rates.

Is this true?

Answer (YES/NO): YES